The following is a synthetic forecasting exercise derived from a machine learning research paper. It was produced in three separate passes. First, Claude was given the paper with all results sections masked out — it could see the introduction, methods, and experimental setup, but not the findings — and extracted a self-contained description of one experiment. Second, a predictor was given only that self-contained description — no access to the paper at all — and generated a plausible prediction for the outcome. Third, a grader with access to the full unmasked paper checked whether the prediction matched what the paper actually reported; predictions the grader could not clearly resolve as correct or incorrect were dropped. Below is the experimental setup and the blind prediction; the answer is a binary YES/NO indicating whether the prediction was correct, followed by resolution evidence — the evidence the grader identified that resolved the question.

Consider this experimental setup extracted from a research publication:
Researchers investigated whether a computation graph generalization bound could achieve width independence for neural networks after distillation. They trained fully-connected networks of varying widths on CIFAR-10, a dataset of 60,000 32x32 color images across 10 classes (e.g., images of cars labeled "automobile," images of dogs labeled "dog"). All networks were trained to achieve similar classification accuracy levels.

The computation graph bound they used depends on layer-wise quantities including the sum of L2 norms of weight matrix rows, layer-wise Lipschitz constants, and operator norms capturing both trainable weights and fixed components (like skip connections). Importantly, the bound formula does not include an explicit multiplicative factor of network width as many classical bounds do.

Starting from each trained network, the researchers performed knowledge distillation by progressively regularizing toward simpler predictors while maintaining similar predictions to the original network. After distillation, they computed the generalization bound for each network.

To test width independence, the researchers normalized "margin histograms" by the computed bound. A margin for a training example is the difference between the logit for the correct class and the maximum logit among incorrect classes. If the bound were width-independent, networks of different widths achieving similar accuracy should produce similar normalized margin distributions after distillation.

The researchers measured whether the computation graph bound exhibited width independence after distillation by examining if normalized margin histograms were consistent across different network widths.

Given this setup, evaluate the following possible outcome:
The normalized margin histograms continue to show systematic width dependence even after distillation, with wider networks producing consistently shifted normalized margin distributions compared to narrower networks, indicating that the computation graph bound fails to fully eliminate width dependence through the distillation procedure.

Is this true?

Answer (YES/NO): NO